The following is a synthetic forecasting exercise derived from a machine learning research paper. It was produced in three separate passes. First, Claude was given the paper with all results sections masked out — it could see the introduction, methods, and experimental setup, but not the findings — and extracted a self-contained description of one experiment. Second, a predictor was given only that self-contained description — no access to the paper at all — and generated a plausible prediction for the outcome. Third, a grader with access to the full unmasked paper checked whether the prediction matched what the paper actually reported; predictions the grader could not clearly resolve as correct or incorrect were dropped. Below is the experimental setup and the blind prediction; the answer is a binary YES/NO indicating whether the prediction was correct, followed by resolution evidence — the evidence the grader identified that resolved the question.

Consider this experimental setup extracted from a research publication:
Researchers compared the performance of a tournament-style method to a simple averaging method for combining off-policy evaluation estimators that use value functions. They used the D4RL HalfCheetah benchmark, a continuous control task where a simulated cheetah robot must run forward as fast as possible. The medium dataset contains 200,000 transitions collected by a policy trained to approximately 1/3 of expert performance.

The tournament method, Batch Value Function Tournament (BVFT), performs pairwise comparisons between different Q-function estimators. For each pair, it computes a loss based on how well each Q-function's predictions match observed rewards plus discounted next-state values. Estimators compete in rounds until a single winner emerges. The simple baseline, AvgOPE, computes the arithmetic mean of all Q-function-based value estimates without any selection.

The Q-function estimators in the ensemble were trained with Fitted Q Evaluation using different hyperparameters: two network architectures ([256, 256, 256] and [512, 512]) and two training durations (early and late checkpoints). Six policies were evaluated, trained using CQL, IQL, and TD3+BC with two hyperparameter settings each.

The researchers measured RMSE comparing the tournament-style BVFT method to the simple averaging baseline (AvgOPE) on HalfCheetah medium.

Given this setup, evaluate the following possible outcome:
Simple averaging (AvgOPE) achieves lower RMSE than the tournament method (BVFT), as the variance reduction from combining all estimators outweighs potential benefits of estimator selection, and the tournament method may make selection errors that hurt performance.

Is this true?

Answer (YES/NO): NO